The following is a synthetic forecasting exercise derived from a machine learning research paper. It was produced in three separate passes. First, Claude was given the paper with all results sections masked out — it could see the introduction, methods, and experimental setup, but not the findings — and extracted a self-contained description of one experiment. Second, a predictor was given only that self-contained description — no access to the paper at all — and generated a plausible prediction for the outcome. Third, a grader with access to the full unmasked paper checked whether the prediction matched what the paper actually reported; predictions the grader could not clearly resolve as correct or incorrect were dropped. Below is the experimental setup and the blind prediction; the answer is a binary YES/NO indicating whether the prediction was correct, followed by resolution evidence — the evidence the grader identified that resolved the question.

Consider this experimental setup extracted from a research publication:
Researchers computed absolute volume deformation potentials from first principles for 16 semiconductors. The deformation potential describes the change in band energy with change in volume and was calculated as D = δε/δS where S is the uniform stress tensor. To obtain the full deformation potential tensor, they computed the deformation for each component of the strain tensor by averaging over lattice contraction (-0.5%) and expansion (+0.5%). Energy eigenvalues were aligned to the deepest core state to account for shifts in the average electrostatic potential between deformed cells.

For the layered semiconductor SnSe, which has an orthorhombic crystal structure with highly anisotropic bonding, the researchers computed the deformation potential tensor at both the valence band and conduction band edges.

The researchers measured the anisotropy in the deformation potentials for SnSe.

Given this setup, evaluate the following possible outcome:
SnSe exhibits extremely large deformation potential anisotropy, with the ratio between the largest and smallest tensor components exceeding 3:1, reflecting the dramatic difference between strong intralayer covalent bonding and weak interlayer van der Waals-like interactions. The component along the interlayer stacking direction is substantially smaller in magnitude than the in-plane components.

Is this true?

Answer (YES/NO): NO